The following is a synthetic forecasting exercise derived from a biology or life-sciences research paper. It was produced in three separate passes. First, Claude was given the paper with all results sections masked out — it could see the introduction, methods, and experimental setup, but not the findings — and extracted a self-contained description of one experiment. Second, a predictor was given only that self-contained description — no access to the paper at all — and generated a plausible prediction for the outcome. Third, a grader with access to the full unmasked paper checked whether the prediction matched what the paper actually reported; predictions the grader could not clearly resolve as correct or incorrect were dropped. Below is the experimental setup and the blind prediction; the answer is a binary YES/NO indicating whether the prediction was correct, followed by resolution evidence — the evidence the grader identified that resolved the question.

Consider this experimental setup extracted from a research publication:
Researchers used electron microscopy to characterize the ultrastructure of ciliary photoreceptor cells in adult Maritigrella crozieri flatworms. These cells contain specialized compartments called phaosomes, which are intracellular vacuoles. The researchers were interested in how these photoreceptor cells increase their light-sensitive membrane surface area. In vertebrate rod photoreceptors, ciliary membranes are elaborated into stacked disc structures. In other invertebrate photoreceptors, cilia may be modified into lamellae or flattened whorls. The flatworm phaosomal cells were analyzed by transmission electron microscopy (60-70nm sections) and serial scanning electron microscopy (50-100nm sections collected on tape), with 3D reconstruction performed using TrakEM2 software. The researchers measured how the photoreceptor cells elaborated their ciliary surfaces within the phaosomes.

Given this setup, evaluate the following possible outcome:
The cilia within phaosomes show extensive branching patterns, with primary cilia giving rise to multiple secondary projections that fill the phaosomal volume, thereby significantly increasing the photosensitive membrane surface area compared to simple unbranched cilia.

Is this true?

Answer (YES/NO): NO